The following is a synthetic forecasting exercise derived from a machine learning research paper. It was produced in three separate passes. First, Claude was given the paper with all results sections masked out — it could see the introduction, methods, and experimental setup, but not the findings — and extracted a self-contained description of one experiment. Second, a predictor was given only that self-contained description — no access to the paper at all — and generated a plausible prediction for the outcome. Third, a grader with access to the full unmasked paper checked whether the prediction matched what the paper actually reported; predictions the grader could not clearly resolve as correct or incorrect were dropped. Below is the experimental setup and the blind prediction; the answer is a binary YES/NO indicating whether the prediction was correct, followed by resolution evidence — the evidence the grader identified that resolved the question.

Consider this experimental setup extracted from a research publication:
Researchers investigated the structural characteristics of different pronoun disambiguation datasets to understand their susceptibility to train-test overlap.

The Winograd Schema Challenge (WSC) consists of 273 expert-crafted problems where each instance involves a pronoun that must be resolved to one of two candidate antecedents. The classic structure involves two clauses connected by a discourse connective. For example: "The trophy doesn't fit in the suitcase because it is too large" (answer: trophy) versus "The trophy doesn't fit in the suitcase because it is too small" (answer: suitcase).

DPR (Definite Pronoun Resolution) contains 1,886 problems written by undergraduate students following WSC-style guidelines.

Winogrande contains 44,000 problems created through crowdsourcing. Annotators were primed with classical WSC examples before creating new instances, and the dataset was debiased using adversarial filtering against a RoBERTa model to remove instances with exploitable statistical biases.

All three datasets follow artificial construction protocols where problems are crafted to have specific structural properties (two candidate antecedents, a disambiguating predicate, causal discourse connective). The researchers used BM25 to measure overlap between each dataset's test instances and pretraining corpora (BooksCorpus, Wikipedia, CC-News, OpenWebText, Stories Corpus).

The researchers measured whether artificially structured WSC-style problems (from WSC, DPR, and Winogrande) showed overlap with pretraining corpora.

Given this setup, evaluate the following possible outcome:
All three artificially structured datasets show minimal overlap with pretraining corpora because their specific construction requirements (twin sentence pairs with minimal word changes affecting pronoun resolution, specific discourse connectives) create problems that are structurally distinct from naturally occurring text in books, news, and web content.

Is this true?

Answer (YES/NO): NO